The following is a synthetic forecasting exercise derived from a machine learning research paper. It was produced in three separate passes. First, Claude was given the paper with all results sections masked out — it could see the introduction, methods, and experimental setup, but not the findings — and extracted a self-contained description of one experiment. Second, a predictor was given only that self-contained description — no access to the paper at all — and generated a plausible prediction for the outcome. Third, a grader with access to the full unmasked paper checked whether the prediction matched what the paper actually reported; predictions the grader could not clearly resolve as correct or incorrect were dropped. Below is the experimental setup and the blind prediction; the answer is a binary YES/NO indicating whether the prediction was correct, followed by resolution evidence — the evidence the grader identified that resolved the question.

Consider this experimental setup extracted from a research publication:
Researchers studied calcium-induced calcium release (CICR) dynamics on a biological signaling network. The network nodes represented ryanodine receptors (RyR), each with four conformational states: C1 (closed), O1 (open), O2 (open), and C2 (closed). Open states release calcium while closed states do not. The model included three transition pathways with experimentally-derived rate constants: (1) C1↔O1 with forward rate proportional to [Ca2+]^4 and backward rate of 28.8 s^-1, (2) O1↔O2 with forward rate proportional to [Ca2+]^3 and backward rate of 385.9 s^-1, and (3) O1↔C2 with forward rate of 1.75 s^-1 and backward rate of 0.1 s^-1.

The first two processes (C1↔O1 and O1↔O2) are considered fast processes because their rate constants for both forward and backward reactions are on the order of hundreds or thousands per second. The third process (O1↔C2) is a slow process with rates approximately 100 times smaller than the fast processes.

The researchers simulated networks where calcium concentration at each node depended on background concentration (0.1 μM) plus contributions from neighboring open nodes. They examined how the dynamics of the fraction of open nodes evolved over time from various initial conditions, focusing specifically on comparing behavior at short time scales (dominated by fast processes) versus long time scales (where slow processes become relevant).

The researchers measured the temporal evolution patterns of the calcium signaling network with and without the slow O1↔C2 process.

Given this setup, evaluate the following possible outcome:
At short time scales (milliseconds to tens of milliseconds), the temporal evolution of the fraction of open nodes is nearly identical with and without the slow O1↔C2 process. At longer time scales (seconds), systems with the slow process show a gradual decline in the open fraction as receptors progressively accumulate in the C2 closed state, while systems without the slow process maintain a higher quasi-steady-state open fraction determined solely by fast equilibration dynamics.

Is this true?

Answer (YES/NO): YES